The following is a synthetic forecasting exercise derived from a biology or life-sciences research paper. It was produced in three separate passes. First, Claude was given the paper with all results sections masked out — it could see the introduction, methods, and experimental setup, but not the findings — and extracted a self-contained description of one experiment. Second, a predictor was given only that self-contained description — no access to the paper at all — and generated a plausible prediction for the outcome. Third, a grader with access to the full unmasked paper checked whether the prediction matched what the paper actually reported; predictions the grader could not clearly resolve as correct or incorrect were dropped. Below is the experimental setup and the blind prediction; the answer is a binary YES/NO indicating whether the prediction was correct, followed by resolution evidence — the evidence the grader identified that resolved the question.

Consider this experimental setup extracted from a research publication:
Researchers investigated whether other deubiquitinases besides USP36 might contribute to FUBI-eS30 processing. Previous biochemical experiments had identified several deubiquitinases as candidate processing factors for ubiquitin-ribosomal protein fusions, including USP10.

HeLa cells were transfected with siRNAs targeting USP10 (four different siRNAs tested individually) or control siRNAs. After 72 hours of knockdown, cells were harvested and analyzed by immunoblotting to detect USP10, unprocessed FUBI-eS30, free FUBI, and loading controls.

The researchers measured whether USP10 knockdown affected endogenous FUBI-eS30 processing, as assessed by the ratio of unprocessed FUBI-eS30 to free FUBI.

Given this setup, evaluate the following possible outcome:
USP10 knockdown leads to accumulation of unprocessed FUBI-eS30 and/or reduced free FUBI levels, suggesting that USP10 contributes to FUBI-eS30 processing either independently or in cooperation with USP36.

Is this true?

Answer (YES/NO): NO